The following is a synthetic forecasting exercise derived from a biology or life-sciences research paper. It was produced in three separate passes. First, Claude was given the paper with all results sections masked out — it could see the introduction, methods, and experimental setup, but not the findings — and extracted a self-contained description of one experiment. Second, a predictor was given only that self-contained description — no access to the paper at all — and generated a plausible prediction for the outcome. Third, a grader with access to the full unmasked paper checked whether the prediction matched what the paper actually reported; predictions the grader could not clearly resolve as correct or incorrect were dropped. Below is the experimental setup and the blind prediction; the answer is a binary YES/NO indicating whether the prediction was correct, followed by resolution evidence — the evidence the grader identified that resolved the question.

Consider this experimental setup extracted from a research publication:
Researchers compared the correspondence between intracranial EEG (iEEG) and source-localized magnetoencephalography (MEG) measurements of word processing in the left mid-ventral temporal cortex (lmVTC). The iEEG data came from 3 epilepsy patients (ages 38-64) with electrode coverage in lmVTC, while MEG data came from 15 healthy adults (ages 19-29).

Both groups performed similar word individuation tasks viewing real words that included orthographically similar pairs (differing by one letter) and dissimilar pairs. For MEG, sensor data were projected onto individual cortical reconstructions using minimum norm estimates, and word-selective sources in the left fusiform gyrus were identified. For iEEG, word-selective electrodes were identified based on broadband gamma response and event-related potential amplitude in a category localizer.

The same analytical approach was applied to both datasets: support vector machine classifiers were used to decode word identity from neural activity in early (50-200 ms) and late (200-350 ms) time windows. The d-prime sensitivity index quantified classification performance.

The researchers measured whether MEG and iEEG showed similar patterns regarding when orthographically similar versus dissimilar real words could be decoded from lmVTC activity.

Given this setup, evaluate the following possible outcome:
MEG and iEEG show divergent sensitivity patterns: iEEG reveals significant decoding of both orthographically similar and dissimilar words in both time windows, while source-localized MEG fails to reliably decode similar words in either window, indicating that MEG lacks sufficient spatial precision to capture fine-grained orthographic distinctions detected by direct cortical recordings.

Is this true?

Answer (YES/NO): NO